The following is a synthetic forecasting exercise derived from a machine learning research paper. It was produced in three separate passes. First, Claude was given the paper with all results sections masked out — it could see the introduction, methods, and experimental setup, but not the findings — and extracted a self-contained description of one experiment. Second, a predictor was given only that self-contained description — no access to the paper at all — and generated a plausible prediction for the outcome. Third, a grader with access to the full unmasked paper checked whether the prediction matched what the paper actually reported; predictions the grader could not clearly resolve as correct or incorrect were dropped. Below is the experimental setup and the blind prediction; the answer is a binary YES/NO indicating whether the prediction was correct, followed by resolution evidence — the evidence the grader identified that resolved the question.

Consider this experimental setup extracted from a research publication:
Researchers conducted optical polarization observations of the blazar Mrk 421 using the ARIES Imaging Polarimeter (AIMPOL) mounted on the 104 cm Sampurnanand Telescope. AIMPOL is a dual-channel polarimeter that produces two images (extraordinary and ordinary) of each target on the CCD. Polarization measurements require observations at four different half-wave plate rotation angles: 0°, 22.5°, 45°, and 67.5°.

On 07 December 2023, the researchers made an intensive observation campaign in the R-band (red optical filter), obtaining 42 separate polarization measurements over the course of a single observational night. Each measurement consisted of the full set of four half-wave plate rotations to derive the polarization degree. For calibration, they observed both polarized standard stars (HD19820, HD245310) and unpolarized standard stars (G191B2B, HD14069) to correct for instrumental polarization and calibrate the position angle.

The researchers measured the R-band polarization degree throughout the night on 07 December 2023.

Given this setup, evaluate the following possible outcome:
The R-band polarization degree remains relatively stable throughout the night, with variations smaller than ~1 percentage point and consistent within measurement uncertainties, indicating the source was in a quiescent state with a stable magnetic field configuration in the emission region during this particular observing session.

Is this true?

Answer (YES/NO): NO